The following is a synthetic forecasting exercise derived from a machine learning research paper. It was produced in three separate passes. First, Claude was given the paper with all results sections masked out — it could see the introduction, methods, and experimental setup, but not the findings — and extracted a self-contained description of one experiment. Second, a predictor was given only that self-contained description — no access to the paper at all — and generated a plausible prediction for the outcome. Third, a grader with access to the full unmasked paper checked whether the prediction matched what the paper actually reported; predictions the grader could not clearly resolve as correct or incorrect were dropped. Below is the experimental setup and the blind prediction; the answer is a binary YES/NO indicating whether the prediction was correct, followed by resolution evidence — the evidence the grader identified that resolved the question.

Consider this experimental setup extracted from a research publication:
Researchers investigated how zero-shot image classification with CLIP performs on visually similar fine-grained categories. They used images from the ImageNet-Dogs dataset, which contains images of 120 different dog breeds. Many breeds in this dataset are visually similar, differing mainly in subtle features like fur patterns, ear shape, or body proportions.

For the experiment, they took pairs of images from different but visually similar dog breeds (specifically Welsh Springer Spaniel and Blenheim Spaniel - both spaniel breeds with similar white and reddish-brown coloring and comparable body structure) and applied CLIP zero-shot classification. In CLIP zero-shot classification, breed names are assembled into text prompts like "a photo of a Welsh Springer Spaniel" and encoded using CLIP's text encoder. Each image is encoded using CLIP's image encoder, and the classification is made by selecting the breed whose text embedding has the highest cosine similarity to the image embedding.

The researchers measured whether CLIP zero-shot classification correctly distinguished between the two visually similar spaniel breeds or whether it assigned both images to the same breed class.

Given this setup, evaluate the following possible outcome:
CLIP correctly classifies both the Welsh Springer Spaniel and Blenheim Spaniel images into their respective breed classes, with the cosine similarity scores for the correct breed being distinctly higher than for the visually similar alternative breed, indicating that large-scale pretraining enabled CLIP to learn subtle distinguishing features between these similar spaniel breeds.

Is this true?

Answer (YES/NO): NO